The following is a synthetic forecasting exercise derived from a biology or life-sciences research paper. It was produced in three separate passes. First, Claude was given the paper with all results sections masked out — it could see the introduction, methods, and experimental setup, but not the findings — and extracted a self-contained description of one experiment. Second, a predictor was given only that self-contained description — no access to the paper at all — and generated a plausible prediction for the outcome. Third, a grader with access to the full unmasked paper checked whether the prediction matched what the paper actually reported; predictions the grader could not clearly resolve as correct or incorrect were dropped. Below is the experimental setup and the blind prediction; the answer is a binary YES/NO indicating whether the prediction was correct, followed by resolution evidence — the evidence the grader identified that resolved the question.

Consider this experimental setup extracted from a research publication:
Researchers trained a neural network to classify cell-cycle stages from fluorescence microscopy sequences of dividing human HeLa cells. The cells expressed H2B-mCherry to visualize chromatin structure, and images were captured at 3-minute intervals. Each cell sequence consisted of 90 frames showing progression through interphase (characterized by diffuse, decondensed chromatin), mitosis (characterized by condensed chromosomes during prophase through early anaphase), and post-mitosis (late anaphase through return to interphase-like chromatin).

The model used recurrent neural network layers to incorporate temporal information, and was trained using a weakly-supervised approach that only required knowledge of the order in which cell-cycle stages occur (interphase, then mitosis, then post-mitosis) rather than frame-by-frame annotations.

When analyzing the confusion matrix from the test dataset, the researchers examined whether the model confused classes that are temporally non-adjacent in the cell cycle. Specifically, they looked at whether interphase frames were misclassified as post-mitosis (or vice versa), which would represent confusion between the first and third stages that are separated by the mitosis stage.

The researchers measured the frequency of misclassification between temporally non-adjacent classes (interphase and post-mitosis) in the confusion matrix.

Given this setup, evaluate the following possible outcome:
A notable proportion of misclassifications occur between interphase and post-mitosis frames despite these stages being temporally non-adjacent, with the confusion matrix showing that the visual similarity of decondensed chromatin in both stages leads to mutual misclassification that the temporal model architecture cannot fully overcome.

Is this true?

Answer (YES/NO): NO